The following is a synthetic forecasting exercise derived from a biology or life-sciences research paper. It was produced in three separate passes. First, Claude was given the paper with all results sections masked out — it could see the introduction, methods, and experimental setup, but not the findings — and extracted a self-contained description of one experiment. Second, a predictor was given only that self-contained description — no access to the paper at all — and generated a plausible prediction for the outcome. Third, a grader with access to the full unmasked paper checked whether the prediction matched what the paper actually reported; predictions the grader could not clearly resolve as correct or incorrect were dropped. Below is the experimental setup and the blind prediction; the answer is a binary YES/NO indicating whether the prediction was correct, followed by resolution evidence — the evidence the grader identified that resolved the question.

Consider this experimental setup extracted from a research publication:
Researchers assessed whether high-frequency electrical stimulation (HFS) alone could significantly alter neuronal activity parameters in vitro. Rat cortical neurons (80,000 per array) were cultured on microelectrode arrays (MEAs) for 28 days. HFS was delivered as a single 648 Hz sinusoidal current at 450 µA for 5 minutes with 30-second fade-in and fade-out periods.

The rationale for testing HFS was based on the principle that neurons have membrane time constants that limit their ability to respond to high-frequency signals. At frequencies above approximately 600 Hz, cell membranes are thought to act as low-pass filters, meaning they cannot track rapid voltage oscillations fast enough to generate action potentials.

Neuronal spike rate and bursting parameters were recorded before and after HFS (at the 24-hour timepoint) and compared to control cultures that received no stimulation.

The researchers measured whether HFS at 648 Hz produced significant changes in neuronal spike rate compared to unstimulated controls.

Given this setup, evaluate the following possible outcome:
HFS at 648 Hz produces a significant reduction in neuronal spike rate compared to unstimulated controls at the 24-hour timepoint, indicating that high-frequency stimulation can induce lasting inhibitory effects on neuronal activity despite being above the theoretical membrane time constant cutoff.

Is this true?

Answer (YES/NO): NO